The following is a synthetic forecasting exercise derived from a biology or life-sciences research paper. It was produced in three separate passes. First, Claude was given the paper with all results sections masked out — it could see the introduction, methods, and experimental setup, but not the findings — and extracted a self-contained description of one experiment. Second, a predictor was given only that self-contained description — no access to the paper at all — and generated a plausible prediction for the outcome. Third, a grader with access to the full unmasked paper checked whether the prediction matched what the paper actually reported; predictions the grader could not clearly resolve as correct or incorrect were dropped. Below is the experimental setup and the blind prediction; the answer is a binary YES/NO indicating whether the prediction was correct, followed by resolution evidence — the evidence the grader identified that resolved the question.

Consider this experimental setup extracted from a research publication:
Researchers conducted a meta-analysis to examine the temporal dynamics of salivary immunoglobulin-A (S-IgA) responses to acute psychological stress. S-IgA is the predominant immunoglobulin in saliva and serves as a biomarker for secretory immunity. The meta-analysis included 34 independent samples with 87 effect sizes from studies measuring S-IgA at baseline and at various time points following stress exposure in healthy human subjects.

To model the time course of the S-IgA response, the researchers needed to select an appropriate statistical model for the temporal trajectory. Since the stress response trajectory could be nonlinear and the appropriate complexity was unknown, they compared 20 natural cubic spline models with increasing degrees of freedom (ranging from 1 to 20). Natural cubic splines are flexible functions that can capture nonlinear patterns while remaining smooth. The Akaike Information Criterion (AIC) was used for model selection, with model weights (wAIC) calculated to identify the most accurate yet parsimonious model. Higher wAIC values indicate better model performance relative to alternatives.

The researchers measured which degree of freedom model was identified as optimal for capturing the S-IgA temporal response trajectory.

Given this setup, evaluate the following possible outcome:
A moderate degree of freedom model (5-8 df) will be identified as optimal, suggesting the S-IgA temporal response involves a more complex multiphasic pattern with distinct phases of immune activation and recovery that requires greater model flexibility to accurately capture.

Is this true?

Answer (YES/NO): NO